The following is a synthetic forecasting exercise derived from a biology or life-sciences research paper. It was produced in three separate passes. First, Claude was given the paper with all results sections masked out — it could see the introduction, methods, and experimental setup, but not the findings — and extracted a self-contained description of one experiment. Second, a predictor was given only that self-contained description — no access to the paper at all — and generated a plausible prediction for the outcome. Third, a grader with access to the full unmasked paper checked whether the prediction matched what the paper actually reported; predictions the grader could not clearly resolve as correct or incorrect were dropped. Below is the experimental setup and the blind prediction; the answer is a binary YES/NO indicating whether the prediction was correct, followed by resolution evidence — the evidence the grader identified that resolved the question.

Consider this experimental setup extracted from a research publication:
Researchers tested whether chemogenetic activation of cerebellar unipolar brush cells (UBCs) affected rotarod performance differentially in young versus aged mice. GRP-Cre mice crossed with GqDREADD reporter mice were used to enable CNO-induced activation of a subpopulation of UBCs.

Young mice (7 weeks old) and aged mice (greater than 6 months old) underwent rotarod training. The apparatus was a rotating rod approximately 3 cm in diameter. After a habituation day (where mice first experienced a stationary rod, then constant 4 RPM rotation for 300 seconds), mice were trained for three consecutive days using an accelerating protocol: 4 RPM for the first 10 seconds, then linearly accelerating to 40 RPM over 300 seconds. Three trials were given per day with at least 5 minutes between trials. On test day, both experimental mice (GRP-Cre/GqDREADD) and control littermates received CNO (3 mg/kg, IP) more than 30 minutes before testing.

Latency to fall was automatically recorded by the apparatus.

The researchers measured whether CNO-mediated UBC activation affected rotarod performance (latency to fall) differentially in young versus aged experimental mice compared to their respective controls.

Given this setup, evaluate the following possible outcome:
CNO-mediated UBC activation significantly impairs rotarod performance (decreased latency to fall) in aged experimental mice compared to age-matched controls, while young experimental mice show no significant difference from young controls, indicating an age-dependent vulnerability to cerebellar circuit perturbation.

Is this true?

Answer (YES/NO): NO